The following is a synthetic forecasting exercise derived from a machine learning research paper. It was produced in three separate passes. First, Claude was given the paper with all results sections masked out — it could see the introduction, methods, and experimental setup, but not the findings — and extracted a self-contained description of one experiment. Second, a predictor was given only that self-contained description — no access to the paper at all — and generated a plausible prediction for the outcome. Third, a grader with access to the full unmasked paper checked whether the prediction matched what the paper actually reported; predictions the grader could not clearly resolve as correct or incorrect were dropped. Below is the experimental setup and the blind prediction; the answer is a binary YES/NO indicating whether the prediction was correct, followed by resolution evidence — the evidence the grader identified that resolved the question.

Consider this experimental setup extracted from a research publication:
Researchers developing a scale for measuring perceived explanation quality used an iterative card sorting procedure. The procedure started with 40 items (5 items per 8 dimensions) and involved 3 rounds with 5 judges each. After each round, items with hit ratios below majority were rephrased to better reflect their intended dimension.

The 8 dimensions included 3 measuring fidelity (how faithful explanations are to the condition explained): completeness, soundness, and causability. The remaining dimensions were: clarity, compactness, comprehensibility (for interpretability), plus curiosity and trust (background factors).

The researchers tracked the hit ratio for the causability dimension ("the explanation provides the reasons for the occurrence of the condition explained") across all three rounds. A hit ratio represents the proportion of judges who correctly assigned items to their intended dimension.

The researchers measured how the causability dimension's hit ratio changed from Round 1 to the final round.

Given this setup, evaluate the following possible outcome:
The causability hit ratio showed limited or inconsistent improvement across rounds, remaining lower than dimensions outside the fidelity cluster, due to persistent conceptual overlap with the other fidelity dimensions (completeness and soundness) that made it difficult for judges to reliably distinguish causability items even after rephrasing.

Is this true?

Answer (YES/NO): NO